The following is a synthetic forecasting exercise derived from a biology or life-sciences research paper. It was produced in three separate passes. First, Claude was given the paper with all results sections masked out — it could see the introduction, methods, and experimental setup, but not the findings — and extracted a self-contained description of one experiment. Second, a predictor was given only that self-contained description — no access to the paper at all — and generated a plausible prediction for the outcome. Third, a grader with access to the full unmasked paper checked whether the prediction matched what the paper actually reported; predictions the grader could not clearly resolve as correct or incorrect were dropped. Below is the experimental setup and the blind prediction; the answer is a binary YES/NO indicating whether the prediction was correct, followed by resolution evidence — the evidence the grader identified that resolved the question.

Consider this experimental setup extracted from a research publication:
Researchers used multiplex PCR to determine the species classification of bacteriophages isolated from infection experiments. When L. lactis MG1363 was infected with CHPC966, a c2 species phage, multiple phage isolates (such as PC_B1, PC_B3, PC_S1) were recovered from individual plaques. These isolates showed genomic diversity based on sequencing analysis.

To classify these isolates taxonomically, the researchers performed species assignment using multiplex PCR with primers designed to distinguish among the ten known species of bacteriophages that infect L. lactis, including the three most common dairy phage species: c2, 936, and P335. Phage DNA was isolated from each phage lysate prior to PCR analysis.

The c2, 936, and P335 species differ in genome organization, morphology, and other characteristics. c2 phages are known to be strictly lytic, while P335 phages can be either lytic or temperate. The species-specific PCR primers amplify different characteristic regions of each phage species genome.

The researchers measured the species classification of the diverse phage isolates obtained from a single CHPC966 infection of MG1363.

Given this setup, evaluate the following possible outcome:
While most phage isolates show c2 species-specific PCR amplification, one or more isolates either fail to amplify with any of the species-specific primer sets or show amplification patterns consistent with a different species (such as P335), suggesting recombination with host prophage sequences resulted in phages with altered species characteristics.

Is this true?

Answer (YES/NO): NO